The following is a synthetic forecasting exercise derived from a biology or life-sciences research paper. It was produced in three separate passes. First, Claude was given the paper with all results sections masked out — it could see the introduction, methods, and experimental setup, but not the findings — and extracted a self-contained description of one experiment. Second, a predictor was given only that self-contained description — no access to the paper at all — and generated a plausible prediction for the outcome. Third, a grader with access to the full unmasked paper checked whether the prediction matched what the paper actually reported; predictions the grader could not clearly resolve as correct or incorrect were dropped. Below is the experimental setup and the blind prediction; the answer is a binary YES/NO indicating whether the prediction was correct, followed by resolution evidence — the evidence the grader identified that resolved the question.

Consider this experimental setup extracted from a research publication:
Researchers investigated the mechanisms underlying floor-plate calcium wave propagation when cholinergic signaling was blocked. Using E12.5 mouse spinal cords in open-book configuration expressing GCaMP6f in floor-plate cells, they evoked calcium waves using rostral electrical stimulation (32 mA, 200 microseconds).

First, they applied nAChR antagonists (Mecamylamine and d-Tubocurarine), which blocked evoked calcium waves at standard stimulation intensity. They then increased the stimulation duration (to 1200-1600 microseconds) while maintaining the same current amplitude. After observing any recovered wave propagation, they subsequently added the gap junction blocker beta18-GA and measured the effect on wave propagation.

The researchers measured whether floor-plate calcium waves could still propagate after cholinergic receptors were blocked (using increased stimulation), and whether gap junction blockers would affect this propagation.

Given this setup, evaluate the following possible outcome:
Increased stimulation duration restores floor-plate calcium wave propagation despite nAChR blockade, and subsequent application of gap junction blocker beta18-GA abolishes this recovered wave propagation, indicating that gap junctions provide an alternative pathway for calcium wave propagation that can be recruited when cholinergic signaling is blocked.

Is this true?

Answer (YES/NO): NO